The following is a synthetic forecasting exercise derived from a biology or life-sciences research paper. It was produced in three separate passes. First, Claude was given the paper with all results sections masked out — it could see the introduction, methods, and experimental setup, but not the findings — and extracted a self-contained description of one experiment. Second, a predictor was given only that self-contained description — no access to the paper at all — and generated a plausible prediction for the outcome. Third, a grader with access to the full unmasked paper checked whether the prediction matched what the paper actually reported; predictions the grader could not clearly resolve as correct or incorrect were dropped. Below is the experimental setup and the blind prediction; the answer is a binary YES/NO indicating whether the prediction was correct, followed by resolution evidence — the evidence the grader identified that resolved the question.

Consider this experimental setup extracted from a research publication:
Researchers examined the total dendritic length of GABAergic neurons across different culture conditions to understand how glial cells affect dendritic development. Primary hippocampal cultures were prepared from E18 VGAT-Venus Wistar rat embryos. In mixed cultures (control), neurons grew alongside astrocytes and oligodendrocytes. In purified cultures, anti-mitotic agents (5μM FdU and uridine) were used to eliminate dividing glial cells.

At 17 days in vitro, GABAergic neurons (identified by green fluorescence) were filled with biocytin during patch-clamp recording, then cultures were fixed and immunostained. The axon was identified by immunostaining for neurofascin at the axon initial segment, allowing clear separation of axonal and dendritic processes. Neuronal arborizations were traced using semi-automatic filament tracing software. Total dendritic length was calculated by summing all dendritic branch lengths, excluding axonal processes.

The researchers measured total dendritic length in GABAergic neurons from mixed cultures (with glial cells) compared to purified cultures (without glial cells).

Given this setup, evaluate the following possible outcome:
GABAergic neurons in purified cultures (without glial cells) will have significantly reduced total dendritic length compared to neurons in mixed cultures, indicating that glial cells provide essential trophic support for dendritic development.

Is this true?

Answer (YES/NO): NO